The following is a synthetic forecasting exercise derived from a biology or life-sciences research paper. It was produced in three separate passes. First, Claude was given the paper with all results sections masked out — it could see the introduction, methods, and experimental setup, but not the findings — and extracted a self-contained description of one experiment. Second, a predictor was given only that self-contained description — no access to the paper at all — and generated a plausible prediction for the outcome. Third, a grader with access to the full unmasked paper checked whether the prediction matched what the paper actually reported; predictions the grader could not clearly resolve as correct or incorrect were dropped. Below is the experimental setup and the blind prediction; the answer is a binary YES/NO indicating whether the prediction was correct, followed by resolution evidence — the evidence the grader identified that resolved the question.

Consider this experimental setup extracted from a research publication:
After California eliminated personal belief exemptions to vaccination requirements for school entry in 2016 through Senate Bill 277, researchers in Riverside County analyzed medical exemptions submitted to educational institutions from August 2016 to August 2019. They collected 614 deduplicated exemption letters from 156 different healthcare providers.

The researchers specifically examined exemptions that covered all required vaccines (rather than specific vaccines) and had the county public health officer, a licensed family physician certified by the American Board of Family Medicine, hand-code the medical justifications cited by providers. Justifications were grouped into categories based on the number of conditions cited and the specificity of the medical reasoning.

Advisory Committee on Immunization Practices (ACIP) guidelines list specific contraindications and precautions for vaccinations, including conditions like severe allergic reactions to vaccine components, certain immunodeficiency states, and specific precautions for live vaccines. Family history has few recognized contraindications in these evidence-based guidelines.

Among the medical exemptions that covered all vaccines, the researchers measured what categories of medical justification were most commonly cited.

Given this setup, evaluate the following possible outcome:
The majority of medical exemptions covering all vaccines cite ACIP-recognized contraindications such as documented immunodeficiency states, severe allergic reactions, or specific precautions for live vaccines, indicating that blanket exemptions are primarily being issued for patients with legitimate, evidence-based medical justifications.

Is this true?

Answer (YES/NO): NO